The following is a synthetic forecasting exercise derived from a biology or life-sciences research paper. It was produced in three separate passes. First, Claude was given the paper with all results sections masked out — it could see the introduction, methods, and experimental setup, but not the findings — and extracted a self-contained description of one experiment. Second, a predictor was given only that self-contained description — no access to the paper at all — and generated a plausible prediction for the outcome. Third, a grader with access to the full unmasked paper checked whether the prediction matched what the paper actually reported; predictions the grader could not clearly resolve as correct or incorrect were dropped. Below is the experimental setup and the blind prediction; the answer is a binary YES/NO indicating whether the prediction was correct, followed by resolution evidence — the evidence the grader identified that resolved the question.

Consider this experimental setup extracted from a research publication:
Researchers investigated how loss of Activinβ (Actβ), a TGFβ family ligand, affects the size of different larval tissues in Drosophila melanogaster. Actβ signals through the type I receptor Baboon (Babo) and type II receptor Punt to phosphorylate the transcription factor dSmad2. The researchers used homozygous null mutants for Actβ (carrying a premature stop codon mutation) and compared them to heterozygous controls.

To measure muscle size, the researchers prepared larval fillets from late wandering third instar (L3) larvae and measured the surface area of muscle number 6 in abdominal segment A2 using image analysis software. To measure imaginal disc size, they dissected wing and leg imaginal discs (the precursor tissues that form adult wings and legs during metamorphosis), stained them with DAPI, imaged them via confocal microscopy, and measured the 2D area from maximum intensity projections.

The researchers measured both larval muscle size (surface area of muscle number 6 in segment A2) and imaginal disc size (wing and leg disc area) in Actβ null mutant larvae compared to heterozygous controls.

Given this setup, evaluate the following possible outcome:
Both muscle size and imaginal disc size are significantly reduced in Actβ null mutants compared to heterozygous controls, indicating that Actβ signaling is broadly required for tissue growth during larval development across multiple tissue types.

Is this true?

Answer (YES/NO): NO